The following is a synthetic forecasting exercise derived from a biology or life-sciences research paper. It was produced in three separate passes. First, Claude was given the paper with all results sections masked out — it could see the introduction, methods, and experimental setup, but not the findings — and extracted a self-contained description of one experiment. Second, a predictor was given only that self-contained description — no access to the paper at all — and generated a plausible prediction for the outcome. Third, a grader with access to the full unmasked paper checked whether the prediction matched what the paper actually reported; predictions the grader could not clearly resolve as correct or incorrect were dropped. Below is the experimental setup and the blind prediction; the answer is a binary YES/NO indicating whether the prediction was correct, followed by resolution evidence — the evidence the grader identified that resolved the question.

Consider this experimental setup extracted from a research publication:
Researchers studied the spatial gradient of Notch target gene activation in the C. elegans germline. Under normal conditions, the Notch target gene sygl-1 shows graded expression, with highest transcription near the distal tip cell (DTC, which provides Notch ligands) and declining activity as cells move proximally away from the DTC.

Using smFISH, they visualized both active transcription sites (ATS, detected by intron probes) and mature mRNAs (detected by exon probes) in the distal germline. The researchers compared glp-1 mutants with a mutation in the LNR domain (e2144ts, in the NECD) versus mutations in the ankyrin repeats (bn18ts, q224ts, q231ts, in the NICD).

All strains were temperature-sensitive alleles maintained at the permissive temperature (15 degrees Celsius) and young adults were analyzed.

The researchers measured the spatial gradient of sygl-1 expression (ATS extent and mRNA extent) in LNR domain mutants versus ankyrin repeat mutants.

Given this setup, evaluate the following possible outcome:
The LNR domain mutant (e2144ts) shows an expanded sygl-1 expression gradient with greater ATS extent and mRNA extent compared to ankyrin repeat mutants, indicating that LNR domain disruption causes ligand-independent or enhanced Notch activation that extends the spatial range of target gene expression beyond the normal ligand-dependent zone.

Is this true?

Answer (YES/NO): NO